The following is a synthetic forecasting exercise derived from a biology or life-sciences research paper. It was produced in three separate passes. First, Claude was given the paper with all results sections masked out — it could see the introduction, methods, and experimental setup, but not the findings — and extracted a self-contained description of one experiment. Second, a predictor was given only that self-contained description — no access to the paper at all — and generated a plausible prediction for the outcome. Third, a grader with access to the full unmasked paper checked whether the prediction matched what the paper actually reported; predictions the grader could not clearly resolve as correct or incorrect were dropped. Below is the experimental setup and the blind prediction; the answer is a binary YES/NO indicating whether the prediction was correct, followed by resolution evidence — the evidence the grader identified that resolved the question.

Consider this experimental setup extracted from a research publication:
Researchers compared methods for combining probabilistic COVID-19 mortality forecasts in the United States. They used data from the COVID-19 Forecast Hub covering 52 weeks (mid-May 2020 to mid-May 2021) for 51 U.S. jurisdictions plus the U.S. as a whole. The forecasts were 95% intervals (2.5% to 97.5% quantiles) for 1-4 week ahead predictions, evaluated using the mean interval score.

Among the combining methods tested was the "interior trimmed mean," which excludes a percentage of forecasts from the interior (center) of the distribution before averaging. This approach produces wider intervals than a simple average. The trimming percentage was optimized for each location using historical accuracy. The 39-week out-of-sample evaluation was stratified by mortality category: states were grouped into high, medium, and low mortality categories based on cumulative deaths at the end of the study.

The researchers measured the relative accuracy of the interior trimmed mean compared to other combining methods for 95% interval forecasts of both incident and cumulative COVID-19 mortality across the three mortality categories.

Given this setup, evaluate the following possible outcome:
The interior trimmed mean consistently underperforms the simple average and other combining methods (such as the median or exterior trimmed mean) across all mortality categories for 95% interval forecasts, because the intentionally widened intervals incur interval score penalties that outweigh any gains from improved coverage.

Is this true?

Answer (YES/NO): NO